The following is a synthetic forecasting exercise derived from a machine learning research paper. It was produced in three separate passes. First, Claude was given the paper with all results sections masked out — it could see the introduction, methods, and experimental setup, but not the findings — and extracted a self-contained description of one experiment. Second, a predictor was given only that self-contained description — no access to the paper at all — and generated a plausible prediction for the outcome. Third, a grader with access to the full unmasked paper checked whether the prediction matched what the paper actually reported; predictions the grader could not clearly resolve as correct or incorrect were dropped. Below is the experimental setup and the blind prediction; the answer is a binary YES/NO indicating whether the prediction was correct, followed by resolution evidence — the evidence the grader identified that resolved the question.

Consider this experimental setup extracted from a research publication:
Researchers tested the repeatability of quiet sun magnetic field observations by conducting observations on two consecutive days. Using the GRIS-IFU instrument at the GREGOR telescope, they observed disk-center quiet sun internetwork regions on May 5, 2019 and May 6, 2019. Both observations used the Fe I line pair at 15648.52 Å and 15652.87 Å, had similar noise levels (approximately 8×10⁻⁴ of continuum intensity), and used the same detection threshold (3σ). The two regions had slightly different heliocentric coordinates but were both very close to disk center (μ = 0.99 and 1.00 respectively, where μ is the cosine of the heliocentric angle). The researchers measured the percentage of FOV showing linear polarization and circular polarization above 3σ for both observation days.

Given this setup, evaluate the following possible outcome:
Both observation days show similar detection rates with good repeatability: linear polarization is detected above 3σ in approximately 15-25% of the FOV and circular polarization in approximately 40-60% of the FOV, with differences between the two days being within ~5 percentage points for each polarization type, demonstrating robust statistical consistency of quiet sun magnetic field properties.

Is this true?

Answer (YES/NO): NO